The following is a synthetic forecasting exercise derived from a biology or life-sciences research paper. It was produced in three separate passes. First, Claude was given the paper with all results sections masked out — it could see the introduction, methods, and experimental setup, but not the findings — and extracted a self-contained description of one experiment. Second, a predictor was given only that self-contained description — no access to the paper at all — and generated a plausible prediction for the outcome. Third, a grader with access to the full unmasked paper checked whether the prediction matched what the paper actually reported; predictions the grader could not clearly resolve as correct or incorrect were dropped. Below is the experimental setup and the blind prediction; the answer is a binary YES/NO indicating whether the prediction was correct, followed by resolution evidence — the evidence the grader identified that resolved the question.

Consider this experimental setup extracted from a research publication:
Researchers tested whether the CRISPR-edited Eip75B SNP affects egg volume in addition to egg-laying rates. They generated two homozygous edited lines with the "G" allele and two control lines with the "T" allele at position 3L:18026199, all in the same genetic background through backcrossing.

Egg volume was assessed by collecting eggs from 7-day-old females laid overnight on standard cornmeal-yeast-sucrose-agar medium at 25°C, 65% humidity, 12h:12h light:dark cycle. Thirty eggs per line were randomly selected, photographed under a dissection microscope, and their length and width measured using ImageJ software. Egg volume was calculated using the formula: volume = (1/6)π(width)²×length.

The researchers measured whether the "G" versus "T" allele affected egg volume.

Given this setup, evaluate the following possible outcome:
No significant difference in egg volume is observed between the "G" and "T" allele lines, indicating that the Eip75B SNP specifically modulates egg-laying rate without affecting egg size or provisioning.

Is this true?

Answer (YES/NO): YES